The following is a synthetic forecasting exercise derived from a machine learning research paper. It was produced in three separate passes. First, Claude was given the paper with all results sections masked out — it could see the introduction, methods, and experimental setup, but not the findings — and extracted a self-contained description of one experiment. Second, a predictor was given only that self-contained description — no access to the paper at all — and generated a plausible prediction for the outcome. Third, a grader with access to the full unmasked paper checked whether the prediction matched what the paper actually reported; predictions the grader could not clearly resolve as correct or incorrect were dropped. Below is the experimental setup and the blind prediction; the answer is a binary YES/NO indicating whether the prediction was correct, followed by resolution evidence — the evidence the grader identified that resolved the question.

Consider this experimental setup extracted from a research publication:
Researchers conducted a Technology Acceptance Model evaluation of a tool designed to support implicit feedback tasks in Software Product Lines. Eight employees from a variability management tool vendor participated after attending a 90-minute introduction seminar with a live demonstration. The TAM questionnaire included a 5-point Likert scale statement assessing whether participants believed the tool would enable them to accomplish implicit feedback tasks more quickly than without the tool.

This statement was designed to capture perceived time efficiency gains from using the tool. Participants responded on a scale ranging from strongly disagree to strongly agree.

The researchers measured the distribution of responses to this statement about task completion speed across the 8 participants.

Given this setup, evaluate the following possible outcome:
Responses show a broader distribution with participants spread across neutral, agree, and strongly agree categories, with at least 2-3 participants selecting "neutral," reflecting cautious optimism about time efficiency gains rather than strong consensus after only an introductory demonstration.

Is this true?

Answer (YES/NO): NO